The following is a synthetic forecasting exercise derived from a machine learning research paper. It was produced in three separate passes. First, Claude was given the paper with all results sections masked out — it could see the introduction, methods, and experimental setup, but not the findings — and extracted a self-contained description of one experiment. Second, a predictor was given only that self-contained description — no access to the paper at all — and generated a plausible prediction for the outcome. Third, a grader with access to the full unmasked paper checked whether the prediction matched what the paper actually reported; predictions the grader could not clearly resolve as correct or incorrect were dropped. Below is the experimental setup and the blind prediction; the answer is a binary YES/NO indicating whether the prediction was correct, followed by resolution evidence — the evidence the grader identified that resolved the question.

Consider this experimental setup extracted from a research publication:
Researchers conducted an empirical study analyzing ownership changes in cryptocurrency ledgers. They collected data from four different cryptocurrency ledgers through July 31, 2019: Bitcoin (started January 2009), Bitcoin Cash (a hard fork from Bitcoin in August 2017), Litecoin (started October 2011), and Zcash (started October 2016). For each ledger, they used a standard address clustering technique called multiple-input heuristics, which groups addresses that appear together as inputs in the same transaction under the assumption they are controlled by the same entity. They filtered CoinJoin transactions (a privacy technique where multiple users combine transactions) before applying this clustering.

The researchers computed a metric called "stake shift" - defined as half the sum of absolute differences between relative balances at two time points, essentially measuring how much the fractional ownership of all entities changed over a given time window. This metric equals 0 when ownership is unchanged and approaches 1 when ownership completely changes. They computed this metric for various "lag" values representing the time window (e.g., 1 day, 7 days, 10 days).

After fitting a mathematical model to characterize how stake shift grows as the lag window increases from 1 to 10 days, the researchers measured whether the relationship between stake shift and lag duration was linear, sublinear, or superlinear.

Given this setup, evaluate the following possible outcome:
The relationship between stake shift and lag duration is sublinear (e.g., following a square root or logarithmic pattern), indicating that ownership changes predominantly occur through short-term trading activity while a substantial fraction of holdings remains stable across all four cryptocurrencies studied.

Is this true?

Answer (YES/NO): YES